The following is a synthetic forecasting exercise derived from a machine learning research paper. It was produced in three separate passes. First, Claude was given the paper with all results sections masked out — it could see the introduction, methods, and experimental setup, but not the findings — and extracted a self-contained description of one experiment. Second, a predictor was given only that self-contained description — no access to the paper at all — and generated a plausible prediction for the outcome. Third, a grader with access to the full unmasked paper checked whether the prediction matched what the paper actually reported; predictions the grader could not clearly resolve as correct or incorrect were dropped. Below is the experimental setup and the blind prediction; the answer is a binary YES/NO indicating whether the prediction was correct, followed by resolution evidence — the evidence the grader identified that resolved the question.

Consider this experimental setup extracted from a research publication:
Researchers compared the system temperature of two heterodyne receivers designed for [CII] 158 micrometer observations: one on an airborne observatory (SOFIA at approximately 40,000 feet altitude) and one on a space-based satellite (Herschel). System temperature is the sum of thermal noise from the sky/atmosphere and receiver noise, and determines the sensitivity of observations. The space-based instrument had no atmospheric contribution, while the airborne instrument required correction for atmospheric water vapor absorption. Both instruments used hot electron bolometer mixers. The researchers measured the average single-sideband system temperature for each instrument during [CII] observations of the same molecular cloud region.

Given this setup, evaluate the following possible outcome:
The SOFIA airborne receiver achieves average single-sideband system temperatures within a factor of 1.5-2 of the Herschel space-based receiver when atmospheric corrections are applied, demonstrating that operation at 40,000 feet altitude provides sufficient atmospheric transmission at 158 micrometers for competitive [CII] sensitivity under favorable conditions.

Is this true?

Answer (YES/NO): NO